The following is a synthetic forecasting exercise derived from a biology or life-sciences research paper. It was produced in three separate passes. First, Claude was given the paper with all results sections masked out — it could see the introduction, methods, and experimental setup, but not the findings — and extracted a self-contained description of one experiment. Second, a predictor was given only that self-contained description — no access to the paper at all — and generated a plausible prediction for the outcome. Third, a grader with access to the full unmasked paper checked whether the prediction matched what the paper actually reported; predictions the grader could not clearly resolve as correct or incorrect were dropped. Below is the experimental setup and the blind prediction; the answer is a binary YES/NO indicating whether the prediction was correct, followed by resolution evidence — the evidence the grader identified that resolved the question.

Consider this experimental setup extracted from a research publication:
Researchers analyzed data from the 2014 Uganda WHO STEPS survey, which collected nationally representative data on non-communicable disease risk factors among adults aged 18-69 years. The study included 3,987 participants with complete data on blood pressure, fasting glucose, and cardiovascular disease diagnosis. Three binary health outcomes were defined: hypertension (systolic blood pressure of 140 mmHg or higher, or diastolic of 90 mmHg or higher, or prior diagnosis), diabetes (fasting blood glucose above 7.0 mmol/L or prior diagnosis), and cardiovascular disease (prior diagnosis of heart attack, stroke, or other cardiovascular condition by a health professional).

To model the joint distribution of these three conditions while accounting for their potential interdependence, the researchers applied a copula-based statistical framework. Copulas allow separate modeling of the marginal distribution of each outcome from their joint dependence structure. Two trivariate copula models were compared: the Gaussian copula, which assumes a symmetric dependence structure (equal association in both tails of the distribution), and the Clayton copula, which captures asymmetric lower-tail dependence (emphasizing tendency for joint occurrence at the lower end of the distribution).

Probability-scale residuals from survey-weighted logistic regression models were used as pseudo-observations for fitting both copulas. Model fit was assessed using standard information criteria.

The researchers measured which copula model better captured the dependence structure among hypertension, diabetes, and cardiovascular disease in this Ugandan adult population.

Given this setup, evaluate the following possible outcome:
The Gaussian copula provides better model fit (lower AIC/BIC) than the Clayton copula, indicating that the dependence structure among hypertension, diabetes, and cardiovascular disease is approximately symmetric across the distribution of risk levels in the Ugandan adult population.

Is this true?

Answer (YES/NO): YES